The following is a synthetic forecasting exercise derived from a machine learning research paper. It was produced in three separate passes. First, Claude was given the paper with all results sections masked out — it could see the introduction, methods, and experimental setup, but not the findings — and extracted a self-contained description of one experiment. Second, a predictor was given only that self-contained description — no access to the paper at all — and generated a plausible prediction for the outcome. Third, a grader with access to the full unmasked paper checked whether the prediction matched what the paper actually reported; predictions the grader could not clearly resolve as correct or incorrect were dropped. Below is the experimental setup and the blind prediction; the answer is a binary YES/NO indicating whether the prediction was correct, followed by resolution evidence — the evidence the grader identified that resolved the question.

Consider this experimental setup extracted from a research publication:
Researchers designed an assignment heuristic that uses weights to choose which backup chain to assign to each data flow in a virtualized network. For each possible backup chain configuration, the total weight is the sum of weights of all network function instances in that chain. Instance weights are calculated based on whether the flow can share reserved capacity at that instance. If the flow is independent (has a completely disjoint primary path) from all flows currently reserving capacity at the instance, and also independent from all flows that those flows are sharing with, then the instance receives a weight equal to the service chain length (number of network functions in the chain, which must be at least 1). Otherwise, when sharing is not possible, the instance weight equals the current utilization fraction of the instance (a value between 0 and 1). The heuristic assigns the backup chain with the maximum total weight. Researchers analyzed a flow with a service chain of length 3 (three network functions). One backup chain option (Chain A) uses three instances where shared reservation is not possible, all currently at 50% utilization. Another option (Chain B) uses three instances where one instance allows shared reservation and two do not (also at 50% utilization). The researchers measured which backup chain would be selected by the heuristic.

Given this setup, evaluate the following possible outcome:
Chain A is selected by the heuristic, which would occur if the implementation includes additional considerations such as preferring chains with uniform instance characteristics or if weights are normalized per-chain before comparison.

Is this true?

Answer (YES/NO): NO